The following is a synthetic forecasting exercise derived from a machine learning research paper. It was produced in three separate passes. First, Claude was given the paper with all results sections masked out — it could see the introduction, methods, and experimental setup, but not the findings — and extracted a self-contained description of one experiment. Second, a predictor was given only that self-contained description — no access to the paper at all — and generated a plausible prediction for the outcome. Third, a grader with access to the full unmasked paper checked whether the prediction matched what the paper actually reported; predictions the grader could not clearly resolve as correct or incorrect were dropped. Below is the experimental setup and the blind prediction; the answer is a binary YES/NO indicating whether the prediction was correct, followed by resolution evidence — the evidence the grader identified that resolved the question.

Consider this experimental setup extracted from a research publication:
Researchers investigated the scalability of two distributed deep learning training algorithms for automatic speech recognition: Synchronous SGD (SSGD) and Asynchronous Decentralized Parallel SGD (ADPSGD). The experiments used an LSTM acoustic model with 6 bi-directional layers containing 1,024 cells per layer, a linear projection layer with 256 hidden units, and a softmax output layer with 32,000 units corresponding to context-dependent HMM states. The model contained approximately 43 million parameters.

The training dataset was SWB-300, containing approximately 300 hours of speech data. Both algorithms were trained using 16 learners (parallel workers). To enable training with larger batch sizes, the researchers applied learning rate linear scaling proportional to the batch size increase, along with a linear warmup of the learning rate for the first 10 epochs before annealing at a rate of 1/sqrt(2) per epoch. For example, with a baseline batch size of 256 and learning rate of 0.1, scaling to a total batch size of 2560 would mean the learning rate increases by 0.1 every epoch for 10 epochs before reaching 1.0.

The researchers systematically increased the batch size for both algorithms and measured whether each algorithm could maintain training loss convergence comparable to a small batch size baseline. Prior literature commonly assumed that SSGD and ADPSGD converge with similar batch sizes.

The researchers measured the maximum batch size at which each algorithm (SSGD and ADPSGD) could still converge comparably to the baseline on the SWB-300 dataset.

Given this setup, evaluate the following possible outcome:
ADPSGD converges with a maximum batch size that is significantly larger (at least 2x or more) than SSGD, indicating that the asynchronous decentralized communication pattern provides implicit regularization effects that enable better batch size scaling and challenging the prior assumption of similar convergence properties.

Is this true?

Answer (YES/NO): YES